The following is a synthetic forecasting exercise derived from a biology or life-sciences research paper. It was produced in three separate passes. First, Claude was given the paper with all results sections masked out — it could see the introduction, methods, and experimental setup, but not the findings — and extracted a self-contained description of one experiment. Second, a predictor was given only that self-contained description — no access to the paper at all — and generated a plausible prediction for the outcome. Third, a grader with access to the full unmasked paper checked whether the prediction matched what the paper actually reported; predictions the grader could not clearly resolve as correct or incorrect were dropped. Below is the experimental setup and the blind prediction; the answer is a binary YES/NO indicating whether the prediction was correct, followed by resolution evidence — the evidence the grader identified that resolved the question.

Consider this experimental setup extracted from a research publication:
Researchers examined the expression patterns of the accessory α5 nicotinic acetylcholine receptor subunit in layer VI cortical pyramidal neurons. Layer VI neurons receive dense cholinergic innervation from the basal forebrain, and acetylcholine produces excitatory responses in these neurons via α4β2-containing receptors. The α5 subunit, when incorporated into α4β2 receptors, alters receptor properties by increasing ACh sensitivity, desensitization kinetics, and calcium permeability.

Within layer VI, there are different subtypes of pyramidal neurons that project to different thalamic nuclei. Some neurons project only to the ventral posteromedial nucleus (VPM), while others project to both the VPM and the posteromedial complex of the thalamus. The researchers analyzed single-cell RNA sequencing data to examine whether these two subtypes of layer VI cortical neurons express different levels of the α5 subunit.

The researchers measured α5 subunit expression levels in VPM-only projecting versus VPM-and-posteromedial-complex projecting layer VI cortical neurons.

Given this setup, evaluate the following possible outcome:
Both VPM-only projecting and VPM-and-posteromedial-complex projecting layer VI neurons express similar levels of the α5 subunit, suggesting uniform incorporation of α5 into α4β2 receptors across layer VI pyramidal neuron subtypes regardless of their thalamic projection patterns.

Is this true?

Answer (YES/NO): NO